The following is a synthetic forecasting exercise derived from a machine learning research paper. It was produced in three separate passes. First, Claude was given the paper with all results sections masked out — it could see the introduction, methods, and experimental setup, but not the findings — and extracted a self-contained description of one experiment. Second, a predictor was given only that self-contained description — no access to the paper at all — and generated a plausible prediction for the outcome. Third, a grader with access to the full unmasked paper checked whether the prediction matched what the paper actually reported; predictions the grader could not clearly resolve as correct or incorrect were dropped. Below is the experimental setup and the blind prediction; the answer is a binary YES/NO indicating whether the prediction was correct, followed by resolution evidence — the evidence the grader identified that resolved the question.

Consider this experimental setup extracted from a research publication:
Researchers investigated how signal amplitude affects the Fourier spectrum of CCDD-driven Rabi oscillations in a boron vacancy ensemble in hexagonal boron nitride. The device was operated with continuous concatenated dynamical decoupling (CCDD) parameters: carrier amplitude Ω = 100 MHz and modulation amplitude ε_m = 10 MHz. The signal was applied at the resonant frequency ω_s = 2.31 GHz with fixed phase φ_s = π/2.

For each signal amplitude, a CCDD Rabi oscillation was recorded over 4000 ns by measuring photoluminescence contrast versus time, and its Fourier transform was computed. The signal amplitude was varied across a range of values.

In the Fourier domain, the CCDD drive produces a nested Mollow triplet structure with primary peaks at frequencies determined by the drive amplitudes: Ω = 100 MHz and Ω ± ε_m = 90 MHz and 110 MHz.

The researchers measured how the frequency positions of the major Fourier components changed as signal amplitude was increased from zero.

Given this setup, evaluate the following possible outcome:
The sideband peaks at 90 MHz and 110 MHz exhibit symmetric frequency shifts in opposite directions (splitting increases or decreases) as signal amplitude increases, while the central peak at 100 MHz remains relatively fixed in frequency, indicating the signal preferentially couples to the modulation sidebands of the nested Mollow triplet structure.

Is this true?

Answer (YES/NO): NO